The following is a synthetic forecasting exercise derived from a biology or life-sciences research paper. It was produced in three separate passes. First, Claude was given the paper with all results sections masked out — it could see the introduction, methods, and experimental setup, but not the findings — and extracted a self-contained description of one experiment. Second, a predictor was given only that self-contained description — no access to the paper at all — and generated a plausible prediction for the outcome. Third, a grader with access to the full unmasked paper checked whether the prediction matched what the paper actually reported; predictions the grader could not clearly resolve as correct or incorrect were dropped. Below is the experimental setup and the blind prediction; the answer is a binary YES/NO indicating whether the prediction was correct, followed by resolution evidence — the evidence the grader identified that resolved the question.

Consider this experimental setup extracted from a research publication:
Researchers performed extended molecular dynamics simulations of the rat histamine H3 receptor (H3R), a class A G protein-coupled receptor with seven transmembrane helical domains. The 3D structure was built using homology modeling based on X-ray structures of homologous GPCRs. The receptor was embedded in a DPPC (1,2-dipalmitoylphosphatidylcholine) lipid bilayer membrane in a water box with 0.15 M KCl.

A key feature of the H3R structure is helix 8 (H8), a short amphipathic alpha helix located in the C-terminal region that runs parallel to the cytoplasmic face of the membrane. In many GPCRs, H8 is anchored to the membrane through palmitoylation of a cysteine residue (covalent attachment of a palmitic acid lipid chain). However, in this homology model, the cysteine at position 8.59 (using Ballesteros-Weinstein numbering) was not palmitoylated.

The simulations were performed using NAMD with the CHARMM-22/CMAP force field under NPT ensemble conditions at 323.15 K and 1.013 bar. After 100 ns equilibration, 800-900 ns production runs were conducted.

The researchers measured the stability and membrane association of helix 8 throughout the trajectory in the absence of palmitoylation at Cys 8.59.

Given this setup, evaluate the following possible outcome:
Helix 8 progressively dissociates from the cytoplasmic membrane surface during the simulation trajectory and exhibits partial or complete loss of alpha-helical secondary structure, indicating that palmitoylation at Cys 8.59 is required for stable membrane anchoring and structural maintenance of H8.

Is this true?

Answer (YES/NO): NO